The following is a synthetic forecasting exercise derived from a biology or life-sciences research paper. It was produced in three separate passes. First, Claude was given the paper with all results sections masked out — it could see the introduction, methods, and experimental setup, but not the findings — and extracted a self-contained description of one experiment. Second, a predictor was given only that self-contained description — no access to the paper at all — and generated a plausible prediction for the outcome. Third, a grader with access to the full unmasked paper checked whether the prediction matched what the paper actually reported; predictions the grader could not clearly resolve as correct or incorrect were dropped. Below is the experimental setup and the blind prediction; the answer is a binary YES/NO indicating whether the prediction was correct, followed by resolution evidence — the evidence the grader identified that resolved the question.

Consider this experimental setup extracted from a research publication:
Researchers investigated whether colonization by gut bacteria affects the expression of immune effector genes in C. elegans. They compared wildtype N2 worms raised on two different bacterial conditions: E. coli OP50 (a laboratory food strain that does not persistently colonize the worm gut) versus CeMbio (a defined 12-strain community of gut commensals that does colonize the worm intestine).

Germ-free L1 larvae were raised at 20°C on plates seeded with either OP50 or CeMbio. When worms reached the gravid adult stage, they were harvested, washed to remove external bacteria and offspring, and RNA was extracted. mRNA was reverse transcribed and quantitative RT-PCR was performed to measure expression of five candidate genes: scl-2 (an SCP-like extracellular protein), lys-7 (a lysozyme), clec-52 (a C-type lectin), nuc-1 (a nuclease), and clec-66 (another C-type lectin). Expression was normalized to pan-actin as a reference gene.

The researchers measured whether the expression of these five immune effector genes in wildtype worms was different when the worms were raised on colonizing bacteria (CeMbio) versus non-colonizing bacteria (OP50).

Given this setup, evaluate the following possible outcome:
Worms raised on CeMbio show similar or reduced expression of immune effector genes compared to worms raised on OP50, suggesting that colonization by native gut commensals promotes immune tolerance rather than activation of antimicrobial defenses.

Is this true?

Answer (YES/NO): NO